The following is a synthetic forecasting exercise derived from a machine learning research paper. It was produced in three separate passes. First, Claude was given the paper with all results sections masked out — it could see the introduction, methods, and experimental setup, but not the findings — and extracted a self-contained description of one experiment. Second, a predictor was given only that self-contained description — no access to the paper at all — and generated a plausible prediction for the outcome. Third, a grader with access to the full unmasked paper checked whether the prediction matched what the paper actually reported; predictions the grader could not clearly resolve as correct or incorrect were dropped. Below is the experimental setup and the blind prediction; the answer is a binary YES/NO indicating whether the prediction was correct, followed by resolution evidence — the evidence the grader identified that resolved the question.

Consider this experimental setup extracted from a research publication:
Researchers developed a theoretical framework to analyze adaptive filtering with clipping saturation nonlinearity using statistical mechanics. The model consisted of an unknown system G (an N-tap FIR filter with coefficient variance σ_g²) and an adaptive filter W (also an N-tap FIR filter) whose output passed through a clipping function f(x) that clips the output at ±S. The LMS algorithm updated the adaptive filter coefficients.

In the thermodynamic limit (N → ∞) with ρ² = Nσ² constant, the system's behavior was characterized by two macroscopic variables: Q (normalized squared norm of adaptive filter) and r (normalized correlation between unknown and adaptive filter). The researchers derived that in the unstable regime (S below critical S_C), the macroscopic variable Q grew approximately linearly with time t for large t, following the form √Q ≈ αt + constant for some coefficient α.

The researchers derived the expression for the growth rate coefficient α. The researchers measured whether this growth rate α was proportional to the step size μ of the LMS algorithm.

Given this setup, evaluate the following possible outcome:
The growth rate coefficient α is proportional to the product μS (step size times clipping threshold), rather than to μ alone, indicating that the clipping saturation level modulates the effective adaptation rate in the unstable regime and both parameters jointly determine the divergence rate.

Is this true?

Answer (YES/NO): NO